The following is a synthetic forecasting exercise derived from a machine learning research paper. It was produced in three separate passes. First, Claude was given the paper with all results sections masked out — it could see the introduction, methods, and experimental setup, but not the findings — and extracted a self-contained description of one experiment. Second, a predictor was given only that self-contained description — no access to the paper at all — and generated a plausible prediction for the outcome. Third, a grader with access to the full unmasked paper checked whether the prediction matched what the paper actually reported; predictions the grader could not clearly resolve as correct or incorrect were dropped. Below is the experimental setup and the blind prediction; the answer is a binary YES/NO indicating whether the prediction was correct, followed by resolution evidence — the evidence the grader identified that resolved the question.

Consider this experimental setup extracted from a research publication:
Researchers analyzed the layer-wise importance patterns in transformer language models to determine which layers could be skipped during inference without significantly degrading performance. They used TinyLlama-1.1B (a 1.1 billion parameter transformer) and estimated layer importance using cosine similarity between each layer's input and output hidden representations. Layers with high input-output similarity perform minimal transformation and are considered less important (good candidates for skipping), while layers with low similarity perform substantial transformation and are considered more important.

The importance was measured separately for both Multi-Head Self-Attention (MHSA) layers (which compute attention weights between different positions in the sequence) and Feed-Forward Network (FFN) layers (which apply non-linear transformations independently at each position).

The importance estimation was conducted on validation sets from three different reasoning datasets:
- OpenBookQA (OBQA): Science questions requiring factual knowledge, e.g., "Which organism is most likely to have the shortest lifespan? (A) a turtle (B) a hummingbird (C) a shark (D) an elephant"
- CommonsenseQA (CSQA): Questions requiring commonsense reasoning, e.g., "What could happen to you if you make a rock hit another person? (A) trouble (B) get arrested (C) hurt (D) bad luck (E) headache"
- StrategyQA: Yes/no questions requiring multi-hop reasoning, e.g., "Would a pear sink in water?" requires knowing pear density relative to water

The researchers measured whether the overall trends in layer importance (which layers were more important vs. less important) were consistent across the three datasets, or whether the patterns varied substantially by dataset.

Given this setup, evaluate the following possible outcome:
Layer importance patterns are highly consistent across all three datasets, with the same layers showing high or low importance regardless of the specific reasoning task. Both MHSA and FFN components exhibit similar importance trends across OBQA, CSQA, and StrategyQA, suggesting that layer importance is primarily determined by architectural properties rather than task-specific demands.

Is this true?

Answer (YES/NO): NO